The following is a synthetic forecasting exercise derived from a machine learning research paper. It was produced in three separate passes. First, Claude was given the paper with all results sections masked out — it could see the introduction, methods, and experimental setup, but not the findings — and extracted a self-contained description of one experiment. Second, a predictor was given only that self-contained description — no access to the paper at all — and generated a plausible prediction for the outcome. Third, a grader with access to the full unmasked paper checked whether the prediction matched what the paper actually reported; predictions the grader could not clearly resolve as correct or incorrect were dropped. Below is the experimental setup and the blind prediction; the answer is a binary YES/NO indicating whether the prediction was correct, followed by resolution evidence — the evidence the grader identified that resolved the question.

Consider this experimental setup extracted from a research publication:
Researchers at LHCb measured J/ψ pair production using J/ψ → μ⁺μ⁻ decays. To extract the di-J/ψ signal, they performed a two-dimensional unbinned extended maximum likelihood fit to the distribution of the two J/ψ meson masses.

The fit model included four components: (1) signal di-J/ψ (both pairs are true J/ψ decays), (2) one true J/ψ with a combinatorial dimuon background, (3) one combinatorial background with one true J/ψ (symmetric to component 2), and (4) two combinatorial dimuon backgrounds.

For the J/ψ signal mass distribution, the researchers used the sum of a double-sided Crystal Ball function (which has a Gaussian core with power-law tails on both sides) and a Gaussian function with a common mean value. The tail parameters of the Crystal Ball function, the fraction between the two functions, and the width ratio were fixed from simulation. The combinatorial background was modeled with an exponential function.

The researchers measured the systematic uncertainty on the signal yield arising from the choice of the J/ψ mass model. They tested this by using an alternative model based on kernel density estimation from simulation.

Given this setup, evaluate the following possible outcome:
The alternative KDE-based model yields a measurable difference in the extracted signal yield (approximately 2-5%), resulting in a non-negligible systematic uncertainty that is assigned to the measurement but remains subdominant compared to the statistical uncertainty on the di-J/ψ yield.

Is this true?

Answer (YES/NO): NO